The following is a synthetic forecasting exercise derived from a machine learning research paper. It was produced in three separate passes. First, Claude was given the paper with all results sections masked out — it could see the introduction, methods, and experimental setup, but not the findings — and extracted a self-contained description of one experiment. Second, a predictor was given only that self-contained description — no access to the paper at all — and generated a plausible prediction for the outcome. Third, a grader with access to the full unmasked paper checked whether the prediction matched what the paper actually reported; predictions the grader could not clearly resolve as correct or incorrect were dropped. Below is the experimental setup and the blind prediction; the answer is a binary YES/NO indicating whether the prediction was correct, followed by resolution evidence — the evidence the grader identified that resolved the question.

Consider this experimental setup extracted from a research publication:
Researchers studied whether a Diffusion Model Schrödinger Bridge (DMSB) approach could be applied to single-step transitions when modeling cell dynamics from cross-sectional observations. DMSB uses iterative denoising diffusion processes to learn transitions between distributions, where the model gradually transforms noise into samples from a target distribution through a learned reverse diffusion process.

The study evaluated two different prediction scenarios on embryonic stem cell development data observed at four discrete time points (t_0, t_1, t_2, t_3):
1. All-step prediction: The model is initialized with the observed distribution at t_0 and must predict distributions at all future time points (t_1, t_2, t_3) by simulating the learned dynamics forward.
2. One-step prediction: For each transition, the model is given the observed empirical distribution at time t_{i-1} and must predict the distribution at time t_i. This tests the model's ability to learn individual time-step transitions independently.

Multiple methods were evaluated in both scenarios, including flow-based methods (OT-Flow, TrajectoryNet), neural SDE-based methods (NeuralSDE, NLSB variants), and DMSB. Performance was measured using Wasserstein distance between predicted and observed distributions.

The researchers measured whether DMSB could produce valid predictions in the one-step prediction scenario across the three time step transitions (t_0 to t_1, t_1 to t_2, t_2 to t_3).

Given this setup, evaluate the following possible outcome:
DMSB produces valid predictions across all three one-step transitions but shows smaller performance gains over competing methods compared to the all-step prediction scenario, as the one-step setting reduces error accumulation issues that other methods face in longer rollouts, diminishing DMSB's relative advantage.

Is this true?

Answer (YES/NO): NO